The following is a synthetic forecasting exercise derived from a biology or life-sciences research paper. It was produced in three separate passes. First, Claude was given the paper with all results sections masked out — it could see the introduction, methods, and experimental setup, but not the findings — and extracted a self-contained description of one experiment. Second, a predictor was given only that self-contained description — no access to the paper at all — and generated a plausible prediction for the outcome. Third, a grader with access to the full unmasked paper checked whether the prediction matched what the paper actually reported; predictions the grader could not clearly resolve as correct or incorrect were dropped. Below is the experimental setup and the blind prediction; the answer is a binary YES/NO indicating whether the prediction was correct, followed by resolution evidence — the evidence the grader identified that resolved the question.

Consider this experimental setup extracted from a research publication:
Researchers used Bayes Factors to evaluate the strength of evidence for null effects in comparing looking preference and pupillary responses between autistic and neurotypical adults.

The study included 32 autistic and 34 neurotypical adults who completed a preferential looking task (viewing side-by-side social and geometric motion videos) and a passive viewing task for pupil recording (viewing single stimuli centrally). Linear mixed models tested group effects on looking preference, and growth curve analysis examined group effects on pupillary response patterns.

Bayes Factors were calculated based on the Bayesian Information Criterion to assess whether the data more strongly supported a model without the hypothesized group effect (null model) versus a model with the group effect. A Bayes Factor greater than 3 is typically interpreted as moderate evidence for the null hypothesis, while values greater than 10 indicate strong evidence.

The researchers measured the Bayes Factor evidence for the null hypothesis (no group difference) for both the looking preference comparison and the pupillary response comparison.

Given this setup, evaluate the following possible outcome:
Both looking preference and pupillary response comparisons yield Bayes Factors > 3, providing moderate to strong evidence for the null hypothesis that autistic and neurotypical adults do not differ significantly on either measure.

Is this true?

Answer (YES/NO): NO